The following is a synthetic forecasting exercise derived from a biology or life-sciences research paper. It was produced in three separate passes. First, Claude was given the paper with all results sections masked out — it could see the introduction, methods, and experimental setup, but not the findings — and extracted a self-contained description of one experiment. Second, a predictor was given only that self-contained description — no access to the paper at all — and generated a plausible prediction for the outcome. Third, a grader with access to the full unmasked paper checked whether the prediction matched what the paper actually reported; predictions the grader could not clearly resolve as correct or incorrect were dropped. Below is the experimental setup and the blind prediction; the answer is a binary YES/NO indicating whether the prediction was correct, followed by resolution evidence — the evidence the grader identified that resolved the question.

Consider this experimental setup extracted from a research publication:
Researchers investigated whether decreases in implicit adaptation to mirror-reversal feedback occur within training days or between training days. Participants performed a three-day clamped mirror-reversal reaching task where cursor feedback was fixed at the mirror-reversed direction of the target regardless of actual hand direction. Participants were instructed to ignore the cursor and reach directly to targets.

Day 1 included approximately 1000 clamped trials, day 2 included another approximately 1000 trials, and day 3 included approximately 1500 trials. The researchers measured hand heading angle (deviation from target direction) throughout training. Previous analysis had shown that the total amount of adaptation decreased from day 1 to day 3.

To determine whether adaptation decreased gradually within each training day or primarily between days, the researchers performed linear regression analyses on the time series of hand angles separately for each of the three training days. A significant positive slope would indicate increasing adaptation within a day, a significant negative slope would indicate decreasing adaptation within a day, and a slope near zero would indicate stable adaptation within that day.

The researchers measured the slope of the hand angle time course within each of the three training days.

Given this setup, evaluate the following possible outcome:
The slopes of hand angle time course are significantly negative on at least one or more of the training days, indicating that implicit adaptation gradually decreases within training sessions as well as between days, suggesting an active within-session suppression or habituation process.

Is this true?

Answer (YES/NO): NO